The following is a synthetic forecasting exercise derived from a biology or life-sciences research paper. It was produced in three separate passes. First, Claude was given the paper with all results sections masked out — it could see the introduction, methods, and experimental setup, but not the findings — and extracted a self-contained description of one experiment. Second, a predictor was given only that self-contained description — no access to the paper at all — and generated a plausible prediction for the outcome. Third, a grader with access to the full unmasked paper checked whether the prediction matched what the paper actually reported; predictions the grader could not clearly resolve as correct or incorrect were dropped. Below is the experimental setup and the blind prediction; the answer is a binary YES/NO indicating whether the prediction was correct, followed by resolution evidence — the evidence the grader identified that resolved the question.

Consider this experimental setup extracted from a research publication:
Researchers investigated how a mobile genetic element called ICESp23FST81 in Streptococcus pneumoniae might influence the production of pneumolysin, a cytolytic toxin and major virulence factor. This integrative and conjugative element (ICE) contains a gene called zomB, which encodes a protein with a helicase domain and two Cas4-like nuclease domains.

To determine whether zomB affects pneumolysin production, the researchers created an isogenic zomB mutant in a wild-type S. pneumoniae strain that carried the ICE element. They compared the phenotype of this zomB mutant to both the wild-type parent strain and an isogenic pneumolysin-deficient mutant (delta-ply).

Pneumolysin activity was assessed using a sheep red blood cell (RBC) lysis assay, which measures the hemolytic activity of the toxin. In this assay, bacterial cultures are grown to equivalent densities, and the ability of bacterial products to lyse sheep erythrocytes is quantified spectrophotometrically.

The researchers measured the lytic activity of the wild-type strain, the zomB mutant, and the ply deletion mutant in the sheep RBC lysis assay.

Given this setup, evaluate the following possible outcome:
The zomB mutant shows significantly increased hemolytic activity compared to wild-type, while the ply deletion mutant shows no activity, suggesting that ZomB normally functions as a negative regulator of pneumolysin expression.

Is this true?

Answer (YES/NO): NO